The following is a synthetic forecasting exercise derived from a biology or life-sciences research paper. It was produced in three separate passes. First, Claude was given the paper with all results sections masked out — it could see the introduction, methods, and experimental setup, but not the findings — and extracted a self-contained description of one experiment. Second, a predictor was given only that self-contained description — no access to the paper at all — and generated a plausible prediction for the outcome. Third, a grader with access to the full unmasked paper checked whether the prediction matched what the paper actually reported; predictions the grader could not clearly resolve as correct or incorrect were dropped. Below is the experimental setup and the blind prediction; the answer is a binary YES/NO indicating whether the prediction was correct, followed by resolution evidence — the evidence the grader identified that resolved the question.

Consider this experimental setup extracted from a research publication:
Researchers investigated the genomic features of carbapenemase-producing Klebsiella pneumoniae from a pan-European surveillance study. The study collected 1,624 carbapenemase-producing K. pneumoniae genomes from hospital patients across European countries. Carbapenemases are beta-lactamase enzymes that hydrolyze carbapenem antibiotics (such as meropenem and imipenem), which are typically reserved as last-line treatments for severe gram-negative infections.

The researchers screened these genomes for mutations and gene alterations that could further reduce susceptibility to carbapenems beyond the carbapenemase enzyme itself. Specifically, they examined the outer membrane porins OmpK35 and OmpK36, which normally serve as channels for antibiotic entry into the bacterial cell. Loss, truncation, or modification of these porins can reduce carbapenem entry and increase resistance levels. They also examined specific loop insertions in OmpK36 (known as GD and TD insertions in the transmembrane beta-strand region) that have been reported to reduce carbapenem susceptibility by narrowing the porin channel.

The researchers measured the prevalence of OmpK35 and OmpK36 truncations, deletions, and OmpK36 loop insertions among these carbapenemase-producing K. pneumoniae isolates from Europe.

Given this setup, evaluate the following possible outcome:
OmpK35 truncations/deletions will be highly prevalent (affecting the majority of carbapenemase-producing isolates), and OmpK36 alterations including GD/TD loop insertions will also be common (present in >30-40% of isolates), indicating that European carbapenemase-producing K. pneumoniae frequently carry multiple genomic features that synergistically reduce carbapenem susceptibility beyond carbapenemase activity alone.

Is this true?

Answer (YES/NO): NO